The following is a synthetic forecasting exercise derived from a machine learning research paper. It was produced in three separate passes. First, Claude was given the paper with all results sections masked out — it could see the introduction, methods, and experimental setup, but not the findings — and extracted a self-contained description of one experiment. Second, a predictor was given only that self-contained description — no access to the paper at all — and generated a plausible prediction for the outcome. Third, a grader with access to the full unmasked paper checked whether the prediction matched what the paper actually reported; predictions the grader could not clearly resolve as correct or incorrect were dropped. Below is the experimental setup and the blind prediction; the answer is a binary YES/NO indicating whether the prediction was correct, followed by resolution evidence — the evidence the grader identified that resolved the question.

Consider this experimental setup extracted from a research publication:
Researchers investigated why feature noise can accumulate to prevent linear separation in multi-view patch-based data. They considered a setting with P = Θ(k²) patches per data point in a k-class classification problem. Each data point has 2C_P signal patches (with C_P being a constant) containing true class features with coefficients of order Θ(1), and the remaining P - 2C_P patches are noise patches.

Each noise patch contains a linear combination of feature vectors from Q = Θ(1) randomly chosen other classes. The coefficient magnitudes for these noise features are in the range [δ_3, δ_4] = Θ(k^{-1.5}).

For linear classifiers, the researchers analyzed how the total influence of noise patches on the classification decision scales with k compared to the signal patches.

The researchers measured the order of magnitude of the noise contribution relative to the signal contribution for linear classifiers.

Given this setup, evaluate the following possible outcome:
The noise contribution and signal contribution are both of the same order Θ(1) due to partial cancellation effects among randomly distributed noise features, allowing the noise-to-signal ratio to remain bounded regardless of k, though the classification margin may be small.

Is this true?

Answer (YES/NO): NO